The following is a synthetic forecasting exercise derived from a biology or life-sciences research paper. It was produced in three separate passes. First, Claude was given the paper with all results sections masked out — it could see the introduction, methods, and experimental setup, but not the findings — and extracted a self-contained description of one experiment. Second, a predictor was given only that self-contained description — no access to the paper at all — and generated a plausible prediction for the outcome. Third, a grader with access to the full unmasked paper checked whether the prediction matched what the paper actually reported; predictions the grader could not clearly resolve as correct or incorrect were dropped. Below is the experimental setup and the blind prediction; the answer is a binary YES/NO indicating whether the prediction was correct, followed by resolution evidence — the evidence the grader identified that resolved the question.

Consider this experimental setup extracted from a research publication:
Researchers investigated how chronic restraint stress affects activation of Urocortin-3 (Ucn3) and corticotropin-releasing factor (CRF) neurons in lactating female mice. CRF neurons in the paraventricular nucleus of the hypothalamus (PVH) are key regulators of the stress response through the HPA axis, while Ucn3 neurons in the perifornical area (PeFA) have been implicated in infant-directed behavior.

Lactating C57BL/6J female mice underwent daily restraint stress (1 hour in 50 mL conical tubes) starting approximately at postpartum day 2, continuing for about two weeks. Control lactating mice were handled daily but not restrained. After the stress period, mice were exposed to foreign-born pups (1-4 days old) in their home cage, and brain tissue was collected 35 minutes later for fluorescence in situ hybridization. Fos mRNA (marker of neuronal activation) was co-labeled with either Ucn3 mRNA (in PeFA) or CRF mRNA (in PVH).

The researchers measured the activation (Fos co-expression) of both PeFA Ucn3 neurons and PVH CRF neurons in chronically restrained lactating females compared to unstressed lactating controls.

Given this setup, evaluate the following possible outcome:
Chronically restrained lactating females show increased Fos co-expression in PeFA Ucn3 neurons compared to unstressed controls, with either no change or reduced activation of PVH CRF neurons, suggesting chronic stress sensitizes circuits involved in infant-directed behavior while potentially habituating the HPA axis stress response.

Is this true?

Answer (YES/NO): NO